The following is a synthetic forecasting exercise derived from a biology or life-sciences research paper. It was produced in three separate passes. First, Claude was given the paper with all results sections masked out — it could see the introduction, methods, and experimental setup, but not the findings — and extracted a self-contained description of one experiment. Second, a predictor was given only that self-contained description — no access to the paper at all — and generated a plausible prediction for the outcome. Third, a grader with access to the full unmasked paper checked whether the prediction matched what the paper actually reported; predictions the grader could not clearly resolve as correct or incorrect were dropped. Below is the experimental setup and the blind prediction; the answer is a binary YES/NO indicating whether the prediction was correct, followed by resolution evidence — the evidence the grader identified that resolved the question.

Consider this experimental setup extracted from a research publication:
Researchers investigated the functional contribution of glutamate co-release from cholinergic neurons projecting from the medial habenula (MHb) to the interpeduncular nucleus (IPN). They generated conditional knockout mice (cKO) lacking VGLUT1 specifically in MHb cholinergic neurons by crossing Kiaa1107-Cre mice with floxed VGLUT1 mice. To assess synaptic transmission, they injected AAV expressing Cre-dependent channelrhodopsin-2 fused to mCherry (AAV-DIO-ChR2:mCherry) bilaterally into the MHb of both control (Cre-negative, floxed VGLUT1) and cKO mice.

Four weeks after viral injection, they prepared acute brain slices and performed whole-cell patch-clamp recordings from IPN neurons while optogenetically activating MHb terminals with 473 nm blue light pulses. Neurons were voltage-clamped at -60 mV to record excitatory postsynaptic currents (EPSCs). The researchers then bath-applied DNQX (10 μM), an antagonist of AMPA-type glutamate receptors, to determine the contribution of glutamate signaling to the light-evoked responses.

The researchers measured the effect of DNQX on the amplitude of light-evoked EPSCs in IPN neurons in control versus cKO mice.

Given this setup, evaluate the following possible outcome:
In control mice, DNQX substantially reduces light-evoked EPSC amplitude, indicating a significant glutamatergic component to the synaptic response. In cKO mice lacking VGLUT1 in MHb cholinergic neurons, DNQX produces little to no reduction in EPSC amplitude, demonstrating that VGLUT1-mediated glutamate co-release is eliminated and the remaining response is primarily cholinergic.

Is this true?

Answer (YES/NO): NO